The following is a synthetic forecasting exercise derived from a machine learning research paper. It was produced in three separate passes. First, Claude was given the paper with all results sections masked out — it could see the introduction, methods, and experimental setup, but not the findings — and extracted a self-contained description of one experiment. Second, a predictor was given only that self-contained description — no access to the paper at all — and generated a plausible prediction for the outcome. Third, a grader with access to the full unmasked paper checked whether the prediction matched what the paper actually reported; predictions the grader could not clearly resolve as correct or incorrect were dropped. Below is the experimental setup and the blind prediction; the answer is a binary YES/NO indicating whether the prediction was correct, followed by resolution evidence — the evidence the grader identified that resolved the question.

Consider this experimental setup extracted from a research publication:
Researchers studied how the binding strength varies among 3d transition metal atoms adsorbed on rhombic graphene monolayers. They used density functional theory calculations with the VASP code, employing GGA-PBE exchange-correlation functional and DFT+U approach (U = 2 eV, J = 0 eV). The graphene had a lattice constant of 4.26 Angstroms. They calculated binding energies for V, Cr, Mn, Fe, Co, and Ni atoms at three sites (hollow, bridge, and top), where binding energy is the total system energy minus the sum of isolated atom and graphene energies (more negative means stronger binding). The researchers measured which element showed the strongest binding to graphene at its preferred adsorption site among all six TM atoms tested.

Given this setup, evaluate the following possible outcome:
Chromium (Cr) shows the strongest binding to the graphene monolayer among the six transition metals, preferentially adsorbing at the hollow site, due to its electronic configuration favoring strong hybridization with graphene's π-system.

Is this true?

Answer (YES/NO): NO